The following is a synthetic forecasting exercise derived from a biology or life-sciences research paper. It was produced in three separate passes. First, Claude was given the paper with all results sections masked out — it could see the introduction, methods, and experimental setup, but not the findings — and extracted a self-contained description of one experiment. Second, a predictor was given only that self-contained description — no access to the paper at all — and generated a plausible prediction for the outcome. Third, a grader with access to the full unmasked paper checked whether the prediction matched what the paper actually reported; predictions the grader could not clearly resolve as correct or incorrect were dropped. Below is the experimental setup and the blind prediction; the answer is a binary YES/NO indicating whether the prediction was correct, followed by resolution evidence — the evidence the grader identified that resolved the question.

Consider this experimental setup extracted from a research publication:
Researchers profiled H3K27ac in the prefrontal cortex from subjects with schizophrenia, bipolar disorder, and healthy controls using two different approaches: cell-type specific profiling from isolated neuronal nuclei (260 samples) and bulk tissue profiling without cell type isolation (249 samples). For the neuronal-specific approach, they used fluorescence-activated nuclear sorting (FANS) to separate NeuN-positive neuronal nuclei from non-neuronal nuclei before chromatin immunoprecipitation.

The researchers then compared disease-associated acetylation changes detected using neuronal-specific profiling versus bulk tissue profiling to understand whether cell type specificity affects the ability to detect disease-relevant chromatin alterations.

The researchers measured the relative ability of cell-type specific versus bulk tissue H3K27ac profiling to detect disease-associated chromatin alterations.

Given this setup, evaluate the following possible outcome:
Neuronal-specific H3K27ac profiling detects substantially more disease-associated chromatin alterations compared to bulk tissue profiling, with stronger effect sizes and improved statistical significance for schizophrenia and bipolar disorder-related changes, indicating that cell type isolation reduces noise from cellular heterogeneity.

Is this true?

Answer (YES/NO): NO